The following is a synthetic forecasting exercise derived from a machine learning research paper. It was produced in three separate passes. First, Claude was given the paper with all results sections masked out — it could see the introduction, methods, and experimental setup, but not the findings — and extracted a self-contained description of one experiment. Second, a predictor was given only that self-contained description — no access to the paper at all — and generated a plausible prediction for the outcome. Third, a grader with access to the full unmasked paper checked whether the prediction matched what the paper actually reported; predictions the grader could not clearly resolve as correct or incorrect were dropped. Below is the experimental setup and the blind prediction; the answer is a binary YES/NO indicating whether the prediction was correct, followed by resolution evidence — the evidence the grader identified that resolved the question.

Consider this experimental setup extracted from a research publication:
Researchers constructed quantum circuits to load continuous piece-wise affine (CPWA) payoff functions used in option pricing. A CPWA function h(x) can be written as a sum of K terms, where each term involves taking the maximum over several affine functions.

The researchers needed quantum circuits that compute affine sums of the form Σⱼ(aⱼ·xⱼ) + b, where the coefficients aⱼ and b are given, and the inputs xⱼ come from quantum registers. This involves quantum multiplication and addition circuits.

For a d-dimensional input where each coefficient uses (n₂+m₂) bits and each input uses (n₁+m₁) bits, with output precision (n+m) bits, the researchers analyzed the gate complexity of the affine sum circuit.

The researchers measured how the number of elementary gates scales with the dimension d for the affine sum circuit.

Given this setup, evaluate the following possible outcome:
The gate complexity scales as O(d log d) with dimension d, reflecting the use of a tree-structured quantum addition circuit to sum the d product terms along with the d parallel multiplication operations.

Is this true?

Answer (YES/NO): NO